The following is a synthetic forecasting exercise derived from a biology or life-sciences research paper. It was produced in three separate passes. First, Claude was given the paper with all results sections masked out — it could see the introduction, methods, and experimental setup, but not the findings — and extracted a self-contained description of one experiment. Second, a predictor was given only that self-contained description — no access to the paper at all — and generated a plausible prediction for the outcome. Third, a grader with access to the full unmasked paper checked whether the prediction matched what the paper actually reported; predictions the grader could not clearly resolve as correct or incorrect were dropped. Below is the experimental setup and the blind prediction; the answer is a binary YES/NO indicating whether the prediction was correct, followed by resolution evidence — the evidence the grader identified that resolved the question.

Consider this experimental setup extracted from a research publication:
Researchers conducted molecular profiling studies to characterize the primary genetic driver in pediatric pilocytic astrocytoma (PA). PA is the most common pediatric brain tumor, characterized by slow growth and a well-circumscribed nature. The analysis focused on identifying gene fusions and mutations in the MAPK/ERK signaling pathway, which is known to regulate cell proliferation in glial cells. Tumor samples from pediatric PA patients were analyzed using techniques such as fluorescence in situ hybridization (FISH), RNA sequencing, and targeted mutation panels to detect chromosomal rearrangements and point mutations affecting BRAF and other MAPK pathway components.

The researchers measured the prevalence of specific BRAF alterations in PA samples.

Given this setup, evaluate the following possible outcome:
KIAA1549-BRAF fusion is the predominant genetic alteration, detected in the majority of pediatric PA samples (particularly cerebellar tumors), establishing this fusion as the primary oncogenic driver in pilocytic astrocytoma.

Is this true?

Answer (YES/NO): YES